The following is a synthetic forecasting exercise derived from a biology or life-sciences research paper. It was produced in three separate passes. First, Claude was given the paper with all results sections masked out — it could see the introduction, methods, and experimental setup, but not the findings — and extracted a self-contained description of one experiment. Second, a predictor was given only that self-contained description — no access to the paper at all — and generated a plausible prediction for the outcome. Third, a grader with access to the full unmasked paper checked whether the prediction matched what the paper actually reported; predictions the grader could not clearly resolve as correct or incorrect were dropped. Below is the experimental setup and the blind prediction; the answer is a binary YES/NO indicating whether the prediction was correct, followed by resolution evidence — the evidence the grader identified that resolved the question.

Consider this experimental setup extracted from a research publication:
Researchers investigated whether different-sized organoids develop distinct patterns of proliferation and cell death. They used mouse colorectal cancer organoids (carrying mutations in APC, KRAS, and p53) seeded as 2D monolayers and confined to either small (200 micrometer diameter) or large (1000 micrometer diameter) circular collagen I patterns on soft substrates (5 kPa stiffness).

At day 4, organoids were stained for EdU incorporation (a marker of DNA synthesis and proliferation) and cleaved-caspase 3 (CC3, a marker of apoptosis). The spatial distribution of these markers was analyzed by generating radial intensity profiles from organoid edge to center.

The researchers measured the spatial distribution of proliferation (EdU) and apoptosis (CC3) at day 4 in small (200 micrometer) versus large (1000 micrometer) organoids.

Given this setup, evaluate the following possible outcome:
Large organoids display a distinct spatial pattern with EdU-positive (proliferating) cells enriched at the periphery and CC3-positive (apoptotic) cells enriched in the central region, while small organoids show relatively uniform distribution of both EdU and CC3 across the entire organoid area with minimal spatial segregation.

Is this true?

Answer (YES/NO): YES